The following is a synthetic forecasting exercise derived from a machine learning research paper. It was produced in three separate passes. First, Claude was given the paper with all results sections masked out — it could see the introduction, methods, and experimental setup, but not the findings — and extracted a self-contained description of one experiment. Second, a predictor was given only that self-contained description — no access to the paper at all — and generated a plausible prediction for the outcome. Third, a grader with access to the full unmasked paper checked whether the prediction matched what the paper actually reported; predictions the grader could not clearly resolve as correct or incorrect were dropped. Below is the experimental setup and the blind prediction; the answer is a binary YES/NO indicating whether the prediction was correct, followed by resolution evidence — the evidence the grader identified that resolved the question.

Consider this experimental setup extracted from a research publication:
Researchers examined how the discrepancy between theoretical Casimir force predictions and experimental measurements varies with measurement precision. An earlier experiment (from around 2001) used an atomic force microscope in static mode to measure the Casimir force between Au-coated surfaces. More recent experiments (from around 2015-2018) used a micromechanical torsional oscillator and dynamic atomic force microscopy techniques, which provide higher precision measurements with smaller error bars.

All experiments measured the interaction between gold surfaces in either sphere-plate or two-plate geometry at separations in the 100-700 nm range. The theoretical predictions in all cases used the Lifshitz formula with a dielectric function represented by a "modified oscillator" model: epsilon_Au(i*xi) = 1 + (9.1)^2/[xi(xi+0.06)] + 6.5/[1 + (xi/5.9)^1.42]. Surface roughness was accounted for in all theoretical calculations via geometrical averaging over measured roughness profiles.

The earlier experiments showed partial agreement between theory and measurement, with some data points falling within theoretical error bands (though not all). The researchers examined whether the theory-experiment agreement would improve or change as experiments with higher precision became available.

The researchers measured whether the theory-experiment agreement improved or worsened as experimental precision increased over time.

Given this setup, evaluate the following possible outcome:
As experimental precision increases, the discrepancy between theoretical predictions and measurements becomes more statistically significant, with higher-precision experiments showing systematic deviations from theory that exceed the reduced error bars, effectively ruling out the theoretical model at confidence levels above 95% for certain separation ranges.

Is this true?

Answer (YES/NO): YES